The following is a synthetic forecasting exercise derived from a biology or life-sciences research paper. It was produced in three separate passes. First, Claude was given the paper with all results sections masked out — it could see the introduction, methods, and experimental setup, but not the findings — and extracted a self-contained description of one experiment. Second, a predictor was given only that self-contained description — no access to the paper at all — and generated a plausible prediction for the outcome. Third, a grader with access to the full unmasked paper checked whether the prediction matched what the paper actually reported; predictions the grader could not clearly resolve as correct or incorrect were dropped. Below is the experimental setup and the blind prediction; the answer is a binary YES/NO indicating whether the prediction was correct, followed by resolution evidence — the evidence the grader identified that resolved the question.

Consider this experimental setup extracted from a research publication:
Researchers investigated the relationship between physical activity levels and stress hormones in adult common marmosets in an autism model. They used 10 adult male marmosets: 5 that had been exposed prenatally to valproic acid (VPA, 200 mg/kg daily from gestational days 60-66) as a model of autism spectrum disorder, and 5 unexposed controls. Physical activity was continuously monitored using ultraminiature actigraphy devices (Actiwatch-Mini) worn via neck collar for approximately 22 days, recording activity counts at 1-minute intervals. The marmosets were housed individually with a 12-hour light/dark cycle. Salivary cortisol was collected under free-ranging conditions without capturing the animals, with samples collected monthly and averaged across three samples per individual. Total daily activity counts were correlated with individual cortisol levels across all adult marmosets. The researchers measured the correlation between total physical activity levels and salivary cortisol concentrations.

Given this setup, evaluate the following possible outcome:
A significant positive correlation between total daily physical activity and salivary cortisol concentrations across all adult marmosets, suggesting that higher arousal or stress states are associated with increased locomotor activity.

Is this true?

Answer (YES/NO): YES